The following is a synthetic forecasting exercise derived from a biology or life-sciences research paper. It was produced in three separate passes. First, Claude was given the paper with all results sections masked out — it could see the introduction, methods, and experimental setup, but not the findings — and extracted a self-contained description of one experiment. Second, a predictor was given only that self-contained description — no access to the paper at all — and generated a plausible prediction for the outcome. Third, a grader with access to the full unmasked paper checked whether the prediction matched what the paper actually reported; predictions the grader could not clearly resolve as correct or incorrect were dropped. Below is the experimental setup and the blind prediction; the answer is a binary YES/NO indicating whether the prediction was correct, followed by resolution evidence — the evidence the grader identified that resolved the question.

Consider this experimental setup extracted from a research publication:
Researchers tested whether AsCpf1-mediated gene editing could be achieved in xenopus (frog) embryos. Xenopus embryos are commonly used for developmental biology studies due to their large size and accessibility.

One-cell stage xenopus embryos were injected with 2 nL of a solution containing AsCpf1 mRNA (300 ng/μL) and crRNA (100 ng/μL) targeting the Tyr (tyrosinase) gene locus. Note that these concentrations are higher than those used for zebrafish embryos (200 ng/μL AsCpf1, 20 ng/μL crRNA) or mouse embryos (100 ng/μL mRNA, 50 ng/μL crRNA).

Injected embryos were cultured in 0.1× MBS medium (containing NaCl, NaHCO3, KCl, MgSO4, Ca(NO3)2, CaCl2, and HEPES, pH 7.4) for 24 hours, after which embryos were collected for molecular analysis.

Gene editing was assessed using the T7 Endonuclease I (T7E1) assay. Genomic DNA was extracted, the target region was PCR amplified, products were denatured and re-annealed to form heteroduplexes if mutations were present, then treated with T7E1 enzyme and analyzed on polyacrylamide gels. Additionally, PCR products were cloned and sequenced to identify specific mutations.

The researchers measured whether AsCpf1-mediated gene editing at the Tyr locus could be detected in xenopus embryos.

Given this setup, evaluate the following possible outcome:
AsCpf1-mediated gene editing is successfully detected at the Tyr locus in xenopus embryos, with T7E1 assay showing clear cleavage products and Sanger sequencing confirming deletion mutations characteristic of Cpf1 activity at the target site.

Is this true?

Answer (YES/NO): NO